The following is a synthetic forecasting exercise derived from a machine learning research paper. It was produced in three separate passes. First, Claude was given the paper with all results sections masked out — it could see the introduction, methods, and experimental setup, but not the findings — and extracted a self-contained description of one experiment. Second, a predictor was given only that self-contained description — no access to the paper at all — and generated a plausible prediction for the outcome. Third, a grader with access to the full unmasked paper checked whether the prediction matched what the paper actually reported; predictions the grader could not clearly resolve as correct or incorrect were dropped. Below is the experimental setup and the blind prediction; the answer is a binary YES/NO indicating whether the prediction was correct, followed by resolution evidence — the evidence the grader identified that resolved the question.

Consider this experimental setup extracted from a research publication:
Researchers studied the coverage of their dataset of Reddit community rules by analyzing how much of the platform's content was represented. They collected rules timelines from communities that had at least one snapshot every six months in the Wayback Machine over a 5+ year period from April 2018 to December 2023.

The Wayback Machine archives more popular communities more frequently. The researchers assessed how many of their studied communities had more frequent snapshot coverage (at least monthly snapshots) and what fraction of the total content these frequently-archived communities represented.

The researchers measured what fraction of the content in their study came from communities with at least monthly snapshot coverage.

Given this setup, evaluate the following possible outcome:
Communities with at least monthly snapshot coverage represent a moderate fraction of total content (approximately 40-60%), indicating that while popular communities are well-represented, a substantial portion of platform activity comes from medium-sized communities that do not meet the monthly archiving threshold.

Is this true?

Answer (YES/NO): NO